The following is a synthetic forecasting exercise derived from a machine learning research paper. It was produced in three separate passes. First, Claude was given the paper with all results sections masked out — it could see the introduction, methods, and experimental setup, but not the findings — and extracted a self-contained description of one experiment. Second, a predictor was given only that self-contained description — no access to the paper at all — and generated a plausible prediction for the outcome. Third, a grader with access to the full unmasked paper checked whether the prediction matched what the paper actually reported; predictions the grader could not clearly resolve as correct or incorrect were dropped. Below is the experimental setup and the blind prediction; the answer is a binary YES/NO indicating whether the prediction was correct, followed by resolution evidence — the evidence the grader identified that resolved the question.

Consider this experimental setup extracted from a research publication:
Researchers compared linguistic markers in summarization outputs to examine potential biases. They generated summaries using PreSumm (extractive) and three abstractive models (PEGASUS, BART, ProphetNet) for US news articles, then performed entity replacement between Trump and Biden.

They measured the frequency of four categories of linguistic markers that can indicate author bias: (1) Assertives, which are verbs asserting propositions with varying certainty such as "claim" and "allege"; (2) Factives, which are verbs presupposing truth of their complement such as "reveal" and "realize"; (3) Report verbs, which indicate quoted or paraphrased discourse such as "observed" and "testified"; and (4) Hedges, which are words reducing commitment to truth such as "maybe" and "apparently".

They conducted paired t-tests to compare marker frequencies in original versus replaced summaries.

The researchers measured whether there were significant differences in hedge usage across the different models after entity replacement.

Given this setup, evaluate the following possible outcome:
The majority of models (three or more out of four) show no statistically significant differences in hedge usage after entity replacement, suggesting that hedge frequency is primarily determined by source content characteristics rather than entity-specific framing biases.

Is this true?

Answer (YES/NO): YES